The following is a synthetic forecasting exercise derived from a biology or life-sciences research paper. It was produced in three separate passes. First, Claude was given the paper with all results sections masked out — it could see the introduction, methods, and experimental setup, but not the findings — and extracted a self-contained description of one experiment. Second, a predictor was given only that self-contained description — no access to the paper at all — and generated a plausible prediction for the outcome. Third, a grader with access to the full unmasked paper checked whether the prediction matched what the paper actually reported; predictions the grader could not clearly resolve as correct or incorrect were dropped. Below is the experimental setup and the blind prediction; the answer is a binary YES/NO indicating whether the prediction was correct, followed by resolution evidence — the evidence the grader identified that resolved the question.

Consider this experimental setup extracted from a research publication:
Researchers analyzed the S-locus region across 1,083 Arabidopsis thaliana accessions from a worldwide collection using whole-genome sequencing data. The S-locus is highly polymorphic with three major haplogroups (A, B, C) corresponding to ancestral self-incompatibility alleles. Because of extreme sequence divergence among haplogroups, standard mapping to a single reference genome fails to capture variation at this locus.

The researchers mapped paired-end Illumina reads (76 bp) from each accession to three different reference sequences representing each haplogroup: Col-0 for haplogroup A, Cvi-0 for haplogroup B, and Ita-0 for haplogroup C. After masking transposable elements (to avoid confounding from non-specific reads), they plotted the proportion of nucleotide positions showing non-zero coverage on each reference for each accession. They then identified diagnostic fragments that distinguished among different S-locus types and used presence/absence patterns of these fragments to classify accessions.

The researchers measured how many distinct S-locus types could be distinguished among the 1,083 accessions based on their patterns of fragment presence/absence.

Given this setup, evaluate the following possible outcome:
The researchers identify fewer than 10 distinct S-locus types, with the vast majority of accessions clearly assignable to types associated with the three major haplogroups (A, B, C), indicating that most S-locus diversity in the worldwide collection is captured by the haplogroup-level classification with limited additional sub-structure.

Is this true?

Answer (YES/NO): NO